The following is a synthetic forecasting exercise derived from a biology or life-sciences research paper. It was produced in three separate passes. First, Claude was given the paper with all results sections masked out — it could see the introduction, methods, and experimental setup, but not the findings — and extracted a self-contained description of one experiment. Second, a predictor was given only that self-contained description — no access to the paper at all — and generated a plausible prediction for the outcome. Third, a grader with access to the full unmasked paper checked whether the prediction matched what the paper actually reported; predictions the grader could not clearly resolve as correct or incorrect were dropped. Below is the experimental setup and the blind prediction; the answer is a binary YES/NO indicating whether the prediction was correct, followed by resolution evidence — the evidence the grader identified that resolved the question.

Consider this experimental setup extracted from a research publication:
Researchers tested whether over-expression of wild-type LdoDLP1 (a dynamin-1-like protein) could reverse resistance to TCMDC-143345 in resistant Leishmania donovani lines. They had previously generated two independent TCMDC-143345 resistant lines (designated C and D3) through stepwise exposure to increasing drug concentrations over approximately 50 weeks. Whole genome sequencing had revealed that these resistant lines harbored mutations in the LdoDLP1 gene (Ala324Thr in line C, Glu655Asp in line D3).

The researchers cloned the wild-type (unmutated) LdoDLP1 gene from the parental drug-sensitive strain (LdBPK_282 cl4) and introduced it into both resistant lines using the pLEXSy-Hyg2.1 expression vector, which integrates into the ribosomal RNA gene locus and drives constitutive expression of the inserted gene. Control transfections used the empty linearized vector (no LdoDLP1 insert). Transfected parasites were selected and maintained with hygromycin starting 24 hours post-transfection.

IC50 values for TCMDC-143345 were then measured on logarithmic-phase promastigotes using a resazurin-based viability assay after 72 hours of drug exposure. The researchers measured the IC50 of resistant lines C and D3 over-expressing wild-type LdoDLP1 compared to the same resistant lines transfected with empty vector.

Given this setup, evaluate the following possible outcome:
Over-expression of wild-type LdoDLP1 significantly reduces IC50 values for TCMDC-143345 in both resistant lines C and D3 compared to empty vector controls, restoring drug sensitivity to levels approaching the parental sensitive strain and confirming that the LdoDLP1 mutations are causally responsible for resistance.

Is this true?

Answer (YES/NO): NO